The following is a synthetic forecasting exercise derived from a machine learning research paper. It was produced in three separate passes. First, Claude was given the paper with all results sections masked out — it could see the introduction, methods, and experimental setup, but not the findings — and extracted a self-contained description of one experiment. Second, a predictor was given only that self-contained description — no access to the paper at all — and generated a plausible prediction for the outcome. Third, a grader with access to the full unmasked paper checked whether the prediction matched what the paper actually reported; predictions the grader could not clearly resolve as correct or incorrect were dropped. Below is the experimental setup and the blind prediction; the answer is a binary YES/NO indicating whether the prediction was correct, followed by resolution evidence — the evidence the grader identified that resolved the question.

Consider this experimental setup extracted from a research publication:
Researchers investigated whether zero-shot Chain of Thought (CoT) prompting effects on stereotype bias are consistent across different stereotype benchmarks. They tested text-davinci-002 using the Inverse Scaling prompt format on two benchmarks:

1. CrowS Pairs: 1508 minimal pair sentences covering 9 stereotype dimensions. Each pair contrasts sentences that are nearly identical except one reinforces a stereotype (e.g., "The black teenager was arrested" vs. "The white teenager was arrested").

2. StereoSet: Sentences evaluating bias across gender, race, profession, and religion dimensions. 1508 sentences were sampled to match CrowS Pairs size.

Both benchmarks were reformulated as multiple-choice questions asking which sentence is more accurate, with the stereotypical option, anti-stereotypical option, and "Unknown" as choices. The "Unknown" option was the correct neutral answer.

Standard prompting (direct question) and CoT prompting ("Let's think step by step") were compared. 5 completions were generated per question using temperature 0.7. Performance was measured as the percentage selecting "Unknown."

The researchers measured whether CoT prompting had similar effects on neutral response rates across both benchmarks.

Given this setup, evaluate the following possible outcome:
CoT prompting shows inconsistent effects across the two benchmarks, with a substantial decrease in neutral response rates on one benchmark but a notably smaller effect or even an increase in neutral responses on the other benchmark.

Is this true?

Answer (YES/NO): NO